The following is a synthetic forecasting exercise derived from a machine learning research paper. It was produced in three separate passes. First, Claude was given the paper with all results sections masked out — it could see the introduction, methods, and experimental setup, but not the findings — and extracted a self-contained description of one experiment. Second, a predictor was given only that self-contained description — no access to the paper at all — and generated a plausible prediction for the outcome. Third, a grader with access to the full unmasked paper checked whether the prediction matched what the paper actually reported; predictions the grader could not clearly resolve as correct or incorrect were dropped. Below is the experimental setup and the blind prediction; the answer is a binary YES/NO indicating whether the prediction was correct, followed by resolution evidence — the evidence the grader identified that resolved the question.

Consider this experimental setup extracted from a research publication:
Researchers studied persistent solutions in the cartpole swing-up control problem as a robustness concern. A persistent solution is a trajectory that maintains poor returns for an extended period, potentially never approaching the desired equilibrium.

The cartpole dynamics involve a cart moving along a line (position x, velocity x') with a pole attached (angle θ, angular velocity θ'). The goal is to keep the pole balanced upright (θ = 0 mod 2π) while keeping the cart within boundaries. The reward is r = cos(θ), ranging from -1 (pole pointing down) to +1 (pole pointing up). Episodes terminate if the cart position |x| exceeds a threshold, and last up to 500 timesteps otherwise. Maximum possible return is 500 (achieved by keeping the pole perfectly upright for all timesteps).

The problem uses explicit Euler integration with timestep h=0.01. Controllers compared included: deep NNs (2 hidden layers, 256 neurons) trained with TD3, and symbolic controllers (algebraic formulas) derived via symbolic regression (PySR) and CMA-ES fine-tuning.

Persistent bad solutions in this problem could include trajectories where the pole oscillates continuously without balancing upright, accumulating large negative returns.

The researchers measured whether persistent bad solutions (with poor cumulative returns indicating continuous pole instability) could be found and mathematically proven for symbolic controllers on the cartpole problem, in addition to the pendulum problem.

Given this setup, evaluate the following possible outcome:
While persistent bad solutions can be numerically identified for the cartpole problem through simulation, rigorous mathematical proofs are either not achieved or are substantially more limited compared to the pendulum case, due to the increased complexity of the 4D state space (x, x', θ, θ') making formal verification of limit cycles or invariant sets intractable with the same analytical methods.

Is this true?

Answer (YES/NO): NO